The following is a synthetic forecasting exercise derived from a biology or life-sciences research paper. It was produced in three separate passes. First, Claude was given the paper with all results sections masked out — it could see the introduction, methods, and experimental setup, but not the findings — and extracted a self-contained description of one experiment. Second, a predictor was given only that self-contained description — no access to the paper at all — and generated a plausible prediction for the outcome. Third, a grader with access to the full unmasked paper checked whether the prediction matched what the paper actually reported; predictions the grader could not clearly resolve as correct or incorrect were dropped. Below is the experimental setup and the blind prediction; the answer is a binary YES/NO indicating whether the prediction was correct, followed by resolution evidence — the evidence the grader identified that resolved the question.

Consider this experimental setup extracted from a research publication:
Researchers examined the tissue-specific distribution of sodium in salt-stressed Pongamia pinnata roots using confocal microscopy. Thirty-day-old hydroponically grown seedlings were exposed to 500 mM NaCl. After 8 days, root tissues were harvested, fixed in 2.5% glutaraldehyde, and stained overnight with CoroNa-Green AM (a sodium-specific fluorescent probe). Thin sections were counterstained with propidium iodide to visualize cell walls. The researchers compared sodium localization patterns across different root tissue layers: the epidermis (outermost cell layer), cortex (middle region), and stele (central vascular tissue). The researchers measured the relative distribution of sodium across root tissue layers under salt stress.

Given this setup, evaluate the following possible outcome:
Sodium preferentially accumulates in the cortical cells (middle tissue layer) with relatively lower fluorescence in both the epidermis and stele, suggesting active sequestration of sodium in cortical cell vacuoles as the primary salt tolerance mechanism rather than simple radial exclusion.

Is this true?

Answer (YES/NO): NO